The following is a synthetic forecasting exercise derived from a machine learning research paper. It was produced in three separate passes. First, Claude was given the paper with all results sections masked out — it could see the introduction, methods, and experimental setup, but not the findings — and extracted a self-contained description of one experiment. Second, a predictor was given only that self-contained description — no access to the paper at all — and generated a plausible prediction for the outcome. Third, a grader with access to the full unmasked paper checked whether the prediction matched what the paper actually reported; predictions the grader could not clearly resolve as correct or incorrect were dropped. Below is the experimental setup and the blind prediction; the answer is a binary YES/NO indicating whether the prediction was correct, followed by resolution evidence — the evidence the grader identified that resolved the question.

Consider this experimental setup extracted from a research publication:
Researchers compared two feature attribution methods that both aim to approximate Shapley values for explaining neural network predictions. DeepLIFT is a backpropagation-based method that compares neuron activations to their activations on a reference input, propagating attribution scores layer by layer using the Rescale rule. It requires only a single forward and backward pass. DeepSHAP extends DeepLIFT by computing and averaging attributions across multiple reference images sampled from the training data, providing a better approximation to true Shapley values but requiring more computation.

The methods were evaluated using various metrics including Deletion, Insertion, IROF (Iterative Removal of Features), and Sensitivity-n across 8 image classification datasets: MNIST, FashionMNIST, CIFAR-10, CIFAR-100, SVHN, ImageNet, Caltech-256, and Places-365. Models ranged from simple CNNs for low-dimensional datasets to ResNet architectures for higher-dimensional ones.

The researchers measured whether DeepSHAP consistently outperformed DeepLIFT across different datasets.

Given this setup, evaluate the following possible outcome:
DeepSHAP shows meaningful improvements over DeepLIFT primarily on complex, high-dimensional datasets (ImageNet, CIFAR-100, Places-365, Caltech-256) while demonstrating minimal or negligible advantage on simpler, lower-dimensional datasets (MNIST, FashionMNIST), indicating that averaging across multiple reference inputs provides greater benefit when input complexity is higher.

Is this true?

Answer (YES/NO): NO